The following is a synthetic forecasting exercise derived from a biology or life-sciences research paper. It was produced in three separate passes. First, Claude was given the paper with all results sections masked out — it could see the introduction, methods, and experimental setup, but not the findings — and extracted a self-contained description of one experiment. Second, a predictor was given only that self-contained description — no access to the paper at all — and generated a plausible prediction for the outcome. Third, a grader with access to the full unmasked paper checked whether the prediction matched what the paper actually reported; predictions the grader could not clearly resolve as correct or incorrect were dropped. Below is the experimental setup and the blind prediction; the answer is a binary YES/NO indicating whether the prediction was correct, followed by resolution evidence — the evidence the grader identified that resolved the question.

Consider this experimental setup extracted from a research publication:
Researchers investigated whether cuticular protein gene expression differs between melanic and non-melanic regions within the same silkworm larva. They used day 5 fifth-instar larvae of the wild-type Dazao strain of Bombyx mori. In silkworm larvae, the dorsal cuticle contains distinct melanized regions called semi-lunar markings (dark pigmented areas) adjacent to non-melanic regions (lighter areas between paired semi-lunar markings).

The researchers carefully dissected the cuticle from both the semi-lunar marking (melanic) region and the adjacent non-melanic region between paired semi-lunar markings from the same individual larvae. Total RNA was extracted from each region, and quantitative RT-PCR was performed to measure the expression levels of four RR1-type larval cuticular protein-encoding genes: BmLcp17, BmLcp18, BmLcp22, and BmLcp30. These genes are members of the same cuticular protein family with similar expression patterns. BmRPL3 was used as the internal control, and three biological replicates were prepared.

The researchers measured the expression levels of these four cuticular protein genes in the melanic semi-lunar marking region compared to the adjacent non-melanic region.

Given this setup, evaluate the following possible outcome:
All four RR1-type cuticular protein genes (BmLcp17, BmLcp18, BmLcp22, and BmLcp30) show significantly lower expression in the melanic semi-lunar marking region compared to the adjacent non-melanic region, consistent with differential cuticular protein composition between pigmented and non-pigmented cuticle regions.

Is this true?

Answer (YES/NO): NO